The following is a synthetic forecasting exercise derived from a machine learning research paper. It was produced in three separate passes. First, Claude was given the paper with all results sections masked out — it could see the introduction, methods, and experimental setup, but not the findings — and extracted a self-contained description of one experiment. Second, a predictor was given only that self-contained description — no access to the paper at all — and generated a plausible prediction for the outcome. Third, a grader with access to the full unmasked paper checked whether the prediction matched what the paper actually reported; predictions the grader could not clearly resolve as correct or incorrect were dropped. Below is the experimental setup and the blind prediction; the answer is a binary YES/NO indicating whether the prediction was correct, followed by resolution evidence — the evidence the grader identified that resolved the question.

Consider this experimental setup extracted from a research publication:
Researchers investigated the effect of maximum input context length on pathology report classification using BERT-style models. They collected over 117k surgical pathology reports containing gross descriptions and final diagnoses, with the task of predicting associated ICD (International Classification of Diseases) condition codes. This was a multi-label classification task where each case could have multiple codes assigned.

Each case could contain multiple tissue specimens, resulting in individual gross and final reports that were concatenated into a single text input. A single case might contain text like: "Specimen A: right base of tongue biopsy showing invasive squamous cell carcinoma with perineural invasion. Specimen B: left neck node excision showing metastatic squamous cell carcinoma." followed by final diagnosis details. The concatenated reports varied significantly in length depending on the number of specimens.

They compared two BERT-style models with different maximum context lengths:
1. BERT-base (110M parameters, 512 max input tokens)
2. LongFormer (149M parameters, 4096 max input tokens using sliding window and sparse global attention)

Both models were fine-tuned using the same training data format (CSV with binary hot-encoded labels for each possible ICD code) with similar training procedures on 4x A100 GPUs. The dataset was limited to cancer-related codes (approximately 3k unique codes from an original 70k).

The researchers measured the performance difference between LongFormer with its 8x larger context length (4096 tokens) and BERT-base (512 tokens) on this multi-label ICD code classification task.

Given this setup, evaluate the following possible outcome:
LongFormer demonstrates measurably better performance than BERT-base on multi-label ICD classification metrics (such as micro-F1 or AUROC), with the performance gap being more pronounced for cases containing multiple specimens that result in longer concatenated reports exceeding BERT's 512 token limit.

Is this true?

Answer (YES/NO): NO